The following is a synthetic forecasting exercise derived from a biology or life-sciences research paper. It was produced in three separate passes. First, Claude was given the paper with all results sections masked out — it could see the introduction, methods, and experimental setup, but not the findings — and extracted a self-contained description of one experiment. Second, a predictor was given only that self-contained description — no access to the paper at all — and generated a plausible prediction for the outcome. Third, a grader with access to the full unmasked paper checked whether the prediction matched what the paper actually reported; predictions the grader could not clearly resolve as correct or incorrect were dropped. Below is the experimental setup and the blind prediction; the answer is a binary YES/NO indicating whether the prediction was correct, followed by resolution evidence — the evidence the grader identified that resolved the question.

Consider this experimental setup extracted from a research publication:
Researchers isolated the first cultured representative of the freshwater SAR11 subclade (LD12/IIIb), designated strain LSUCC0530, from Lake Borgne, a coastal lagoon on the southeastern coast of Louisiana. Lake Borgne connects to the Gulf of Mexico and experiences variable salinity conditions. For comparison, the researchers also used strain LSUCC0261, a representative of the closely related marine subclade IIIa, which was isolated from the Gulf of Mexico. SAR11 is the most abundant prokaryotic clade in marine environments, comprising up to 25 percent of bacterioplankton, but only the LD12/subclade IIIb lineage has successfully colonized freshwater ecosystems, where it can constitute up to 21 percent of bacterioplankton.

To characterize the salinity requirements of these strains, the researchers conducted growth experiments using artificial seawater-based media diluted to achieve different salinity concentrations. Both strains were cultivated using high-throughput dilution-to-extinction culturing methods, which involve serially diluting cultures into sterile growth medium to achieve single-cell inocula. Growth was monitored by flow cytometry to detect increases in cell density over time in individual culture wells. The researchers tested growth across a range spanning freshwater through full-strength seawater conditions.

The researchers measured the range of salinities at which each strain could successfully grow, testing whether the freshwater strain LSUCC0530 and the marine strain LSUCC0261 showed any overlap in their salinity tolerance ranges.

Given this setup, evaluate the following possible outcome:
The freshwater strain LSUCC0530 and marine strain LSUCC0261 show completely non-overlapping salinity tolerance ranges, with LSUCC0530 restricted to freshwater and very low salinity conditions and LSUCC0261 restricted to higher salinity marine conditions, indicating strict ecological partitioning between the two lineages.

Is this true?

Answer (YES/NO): NO